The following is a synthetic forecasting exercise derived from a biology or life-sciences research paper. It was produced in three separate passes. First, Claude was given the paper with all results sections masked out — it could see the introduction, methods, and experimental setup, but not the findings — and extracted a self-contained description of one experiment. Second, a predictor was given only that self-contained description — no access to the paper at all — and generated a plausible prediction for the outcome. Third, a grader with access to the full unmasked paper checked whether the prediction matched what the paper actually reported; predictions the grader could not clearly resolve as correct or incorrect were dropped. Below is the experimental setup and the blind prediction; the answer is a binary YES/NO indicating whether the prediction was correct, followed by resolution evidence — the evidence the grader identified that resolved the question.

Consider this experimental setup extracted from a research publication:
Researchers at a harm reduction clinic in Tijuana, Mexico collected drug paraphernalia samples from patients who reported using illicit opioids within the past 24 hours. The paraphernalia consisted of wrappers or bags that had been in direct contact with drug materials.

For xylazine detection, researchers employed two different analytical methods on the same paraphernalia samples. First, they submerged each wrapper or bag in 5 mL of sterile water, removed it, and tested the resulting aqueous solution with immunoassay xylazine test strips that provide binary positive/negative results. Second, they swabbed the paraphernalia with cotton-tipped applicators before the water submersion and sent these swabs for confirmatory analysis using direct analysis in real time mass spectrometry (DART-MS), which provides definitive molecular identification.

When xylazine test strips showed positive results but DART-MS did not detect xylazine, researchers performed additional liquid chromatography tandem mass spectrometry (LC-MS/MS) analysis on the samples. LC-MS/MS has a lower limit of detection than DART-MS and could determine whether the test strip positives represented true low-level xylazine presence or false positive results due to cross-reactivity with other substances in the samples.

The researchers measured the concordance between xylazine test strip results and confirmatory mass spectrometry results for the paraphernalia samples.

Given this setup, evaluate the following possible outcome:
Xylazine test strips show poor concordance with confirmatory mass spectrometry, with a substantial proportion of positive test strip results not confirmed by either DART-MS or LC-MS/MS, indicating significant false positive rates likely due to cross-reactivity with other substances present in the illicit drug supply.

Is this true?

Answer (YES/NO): NO